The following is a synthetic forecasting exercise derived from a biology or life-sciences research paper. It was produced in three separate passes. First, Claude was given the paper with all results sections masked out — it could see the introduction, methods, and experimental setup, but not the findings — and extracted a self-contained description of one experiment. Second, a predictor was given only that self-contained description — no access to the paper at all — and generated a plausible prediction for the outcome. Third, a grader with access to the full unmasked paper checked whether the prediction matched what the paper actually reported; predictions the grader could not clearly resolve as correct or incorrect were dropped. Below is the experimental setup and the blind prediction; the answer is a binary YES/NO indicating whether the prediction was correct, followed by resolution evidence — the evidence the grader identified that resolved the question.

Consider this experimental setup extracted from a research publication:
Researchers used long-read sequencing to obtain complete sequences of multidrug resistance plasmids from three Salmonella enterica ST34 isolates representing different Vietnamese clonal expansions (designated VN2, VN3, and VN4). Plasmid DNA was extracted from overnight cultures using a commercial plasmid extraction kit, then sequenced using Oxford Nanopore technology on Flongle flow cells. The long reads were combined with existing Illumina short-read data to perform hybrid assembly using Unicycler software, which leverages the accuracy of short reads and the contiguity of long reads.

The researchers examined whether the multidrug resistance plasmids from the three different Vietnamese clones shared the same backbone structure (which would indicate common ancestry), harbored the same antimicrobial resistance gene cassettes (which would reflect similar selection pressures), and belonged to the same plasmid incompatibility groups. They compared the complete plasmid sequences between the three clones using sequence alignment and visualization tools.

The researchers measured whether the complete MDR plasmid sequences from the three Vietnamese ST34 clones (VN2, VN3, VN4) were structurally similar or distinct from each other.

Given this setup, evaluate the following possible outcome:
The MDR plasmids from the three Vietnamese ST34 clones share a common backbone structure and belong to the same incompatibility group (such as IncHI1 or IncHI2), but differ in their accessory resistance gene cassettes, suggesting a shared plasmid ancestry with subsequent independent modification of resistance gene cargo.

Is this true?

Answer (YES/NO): NO